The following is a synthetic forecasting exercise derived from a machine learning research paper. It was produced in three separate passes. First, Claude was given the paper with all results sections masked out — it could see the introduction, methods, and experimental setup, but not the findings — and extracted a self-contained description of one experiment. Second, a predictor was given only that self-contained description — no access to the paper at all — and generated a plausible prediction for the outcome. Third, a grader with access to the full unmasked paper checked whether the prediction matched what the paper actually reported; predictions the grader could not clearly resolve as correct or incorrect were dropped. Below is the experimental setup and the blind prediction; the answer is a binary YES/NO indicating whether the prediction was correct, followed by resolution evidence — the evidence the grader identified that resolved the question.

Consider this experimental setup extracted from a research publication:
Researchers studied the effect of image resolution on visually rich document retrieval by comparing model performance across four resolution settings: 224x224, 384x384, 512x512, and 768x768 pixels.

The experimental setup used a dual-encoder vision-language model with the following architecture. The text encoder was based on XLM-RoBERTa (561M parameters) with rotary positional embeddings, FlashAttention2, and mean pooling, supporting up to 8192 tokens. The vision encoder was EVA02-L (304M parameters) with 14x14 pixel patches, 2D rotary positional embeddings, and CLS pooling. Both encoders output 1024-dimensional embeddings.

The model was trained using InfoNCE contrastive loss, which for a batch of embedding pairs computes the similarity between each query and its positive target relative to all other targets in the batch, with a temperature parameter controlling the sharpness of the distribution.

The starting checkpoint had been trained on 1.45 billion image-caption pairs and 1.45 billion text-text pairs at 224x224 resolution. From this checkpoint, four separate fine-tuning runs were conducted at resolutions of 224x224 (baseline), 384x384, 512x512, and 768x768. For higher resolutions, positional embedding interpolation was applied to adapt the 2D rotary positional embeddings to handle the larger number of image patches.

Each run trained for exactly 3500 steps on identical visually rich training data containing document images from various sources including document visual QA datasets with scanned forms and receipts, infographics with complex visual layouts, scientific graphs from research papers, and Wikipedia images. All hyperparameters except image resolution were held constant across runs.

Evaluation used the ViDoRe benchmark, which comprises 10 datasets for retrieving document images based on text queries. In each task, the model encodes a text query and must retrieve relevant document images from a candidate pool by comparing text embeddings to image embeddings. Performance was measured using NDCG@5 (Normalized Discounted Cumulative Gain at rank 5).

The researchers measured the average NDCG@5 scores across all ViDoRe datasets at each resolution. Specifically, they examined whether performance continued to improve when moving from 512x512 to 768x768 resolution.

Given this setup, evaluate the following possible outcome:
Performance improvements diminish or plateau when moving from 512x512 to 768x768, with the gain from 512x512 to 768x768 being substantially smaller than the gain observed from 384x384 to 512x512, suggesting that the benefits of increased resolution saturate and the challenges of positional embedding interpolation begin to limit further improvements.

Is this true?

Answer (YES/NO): YES